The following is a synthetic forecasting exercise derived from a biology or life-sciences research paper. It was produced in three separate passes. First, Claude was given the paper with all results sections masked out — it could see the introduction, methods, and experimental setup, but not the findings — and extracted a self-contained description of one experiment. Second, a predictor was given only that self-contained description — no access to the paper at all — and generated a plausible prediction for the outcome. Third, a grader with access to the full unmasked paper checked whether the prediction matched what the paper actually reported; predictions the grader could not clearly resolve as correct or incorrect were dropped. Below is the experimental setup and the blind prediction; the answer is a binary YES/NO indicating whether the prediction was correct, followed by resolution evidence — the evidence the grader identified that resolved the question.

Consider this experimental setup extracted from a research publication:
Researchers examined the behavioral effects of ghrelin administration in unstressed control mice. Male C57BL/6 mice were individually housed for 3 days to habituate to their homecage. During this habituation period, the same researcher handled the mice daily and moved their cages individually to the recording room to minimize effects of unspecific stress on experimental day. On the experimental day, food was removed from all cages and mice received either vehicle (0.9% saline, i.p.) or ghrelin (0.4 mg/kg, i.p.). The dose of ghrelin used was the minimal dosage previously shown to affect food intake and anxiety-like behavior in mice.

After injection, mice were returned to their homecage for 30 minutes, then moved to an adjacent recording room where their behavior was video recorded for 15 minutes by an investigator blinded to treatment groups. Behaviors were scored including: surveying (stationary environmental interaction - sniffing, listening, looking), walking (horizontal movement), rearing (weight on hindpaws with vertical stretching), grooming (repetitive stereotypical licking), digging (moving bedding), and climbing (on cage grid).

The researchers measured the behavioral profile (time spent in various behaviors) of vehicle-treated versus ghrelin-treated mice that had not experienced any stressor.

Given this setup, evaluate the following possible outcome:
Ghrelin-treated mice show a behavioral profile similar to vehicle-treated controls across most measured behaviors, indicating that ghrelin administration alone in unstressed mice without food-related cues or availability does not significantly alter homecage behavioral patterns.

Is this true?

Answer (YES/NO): YES